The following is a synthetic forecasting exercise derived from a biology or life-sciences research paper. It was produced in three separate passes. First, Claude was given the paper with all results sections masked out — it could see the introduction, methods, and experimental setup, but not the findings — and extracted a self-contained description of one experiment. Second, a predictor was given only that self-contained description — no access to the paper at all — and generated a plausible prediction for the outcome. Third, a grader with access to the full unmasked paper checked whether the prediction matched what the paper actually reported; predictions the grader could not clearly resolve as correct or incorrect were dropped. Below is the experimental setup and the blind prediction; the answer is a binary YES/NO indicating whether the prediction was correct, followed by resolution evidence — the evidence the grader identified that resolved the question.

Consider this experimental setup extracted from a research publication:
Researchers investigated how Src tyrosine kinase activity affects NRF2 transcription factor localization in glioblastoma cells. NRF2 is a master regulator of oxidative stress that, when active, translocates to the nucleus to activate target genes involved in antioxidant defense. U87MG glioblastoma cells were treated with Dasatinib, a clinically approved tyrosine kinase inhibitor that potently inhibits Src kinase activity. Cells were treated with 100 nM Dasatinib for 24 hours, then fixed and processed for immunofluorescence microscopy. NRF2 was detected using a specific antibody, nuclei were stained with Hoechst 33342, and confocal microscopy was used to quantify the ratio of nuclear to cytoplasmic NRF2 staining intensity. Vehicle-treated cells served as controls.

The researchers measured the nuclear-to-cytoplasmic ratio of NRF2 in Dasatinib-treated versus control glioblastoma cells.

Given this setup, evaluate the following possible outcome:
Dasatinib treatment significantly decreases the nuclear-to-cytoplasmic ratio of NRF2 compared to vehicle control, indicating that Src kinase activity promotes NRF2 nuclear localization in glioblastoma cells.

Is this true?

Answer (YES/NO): YES